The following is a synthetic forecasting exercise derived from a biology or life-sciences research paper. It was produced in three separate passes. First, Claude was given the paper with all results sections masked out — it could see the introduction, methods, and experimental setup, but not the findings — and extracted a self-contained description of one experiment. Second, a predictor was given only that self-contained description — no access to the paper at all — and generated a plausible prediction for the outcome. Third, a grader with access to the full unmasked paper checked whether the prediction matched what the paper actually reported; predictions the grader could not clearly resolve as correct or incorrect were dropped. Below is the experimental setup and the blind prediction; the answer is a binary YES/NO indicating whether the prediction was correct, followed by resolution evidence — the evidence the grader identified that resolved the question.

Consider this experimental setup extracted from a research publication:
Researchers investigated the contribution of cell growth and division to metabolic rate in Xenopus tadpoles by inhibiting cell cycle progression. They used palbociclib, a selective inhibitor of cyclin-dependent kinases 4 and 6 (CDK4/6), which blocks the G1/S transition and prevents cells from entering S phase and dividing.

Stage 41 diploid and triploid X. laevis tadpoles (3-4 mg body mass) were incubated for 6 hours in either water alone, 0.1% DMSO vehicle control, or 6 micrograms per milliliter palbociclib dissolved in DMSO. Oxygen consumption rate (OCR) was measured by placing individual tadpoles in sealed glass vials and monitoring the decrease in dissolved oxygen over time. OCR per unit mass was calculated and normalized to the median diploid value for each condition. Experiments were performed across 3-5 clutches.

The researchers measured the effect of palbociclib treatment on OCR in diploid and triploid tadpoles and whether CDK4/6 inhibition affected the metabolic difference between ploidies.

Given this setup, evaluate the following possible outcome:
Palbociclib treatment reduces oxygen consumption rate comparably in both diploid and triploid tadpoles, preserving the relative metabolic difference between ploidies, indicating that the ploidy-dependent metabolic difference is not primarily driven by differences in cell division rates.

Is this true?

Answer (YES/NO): YES